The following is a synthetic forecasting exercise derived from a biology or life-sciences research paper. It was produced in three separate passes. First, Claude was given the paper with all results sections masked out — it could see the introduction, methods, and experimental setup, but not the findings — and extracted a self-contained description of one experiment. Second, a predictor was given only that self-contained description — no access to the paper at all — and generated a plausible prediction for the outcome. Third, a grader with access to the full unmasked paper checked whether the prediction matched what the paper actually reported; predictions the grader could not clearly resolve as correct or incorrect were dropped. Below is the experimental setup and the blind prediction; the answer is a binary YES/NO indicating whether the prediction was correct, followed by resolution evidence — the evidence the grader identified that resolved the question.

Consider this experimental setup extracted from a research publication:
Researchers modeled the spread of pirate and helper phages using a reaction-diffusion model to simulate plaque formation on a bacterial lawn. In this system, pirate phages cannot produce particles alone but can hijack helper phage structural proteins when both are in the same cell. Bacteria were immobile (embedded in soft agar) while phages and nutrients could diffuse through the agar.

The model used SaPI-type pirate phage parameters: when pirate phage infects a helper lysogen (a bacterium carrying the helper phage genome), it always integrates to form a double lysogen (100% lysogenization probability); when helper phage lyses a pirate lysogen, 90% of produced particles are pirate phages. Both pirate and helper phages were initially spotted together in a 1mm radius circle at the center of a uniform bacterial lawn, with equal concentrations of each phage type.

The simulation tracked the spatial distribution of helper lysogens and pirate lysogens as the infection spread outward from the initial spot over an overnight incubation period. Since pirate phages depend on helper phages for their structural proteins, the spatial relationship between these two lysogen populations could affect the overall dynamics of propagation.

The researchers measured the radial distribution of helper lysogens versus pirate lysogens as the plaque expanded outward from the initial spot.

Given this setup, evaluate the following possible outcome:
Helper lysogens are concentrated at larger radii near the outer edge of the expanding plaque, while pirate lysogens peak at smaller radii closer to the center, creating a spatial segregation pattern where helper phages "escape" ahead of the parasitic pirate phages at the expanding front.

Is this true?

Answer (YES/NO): YES